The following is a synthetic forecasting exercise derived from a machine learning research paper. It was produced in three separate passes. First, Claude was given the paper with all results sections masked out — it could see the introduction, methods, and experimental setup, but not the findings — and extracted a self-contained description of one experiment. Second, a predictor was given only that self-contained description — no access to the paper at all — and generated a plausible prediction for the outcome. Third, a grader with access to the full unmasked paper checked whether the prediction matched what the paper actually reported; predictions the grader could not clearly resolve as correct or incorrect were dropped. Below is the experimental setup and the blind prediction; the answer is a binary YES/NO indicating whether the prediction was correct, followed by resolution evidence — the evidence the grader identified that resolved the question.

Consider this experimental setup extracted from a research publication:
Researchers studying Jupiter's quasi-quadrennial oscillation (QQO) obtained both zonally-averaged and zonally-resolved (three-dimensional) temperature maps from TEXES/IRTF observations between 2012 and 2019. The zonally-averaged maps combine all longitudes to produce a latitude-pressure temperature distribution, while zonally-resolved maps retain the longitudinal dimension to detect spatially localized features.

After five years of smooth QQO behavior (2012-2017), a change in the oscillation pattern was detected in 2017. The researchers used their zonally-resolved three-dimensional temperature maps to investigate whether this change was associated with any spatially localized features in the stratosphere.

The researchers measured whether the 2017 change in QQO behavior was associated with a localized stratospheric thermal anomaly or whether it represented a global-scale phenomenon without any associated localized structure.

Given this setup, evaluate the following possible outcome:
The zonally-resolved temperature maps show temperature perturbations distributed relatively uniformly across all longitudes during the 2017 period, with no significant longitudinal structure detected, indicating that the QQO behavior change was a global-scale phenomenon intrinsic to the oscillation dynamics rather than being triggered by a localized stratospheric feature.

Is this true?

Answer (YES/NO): NO